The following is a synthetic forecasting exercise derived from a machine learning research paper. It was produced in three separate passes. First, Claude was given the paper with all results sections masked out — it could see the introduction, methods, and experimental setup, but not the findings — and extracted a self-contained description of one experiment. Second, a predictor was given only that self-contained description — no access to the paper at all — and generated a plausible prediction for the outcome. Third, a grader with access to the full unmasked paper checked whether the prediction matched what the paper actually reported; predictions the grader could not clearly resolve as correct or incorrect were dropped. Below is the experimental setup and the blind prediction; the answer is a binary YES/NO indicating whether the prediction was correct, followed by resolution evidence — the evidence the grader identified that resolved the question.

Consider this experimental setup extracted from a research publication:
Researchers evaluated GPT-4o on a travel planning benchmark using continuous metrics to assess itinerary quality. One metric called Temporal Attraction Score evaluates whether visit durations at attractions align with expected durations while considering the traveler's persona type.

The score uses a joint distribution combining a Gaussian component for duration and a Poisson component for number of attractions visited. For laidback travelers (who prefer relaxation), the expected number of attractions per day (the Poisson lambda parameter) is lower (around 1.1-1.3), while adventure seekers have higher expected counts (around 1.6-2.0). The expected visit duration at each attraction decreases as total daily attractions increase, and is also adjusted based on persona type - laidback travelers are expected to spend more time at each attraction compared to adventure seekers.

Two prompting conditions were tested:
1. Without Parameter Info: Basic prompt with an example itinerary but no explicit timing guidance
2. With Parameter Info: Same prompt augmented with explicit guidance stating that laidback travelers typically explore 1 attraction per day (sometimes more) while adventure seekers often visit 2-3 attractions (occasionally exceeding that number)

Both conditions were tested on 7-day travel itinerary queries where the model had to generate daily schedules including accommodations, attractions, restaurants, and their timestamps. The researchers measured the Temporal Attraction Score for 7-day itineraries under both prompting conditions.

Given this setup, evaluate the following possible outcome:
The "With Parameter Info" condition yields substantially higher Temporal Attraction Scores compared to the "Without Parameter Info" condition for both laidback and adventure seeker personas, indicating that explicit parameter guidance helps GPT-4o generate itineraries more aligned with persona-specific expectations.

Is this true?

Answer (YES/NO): NO